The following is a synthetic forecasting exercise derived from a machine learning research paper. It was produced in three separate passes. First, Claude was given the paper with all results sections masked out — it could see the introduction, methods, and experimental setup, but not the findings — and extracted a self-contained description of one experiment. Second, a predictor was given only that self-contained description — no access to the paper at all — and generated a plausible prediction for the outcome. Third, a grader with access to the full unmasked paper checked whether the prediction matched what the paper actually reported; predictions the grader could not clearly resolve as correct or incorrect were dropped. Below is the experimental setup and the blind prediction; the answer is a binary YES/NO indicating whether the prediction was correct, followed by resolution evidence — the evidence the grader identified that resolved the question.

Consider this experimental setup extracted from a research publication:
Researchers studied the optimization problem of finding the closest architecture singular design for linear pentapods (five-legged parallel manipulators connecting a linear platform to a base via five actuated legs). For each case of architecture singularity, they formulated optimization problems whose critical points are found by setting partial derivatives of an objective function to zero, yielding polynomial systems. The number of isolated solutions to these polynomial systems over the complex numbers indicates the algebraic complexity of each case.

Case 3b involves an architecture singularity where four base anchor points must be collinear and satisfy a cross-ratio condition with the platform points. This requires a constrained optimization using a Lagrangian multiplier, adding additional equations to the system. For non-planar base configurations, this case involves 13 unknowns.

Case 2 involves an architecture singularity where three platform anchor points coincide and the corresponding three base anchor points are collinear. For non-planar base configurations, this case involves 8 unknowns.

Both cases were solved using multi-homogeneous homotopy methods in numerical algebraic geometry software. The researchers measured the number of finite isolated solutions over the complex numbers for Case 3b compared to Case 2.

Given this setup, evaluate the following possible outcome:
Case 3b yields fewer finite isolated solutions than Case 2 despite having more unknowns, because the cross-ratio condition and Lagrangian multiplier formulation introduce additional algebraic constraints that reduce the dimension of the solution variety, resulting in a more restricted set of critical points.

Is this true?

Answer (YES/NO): NO